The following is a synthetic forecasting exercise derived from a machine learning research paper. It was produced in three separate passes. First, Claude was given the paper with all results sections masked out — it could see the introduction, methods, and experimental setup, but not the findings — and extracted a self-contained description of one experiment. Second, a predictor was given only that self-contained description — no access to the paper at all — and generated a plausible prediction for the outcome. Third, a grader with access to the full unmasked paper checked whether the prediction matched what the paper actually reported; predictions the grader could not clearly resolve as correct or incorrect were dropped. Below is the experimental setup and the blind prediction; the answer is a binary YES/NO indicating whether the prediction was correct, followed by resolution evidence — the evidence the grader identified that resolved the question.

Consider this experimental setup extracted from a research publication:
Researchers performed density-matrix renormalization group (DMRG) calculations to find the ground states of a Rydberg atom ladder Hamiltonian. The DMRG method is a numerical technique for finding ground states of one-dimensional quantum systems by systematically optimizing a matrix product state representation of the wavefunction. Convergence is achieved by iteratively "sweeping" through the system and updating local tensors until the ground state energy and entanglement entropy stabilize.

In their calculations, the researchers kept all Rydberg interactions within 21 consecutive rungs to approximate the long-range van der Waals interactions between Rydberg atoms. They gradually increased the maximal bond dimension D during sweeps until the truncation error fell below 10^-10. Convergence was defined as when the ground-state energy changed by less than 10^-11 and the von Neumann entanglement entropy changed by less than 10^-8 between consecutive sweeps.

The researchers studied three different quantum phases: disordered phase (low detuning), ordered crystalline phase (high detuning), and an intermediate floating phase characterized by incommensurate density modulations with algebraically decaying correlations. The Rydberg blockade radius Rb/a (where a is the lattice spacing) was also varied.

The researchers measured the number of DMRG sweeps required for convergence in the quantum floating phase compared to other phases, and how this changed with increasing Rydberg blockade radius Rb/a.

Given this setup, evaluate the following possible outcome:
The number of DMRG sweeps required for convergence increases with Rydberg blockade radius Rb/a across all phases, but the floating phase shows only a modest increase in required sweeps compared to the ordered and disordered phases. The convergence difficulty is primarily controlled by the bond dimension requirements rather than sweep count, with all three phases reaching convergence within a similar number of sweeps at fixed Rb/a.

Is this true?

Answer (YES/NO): NO